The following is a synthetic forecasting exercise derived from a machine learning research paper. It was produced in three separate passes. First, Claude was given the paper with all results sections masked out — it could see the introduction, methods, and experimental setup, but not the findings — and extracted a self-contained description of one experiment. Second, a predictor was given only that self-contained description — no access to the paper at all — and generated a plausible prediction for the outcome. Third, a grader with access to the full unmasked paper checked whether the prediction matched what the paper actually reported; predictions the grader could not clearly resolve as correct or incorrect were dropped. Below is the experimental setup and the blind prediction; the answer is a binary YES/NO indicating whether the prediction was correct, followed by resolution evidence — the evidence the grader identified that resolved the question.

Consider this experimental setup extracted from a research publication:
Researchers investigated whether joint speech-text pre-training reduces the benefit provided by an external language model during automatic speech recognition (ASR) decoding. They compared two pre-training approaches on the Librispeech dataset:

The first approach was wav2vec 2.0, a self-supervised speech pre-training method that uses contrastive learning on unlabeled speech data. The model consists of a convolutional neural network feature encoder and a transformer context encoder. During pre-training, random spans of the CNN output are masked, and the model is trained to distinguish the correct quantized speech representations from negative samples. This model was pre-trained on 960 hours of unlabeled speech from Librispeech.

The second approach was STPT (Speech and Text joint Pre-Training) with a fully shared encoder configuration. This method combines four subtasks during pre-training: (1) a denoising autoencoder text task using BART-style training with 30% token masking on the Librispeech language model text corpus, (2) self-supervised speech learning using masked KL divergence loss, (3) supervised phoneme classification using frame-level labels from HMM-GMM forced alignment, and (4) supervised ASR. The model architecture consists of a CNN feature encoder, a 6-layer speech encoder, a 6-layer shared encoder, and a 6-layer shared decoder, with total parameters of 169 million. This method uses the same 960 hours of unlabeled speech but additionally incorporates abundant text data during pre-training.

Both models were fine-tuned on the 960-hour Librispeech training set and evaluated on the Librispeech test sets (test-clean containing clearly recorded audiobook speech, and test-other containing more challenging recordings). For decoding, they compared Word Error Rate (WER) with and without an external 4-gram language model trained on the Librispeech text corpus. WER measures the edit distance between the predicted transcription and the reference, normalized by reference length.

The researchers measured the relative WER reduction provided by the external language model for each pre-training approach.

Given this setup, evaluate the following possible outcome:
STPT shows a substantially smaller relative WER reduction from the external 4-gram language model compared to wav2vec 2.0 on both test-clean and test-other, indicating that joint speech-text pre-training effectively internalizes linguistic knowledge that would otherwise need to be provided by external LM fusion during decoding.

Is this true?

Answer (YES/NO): YES